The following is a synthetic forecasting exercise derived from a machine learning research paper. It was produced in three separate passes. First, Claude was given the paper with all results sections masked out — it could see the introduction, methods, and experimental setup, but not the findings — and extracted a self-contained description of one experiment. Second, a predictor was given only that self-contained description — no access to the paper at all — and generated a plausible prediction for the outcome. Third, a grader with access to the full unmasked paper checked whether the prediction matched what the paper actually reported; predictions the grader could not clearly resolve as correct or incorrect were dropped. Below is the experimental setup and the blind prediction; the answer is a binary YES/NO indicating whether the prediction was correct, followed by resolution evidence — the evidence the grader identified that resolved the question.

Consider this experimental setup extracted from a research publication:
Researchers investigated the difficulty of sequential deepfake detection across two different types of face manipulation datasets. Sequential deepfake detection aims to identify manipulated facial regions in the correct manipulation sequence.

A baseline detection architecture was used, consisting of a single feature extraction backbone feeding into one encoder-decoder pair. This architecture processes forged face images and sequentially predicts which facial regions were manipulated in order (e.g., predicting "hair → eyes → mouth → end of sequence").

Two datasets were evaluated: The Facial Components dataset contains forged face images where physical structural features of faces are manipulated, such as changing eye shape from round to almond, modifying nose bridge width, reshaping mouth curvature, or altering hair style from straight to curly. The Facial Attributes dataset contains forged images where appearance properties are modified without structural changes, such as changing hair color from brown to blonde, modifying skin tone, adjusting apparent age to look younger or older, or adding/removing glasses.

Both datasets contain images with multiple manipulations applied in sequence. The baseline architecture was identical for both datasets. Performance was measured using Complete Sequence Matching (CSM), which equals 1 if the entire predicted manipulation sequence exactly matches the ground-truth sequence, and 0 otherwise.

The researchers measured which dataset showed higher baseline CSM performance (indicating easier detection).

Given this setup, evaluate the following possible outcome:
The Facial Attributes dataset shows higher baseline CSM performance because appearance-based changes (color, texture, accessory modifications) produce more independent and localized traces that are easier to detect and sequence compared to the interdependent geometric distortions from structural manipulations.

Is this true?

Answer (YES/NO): YES